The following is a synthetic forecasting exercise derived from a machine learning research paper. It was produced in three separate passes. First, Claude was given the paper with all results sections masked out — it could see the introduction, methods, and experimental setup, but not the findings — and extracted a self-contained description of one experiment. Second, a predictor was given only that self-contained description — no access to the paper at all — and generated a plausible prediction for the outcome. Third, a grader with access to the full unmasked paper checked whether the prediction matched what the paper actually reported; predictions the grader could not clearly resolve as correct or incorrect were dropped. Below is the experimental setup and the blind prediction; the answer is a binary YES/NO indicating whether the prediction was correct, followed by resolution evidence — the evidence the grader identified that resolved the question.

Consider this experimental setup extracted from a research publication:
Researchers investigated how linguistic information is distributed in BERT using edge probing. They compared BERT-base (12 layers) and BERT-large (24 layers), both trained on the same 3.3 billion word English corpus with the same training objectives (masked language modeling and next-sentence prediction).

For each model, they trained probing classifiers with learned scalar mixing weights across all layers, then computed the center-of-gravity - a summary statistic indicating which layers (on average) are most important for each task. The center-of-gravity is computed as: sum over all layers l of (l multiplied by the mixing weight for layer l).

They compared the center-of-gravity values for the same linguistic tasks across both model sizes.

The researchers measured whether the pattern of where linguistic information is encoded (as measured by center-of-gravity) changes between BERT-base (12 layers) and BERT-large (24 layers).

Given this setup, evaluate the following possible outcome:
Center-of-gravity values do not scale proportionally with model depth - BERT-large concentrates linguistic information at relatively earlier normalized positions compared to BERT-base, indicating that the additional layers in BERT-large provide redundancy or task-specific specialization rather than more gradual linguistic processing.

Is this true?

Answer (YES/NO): NO